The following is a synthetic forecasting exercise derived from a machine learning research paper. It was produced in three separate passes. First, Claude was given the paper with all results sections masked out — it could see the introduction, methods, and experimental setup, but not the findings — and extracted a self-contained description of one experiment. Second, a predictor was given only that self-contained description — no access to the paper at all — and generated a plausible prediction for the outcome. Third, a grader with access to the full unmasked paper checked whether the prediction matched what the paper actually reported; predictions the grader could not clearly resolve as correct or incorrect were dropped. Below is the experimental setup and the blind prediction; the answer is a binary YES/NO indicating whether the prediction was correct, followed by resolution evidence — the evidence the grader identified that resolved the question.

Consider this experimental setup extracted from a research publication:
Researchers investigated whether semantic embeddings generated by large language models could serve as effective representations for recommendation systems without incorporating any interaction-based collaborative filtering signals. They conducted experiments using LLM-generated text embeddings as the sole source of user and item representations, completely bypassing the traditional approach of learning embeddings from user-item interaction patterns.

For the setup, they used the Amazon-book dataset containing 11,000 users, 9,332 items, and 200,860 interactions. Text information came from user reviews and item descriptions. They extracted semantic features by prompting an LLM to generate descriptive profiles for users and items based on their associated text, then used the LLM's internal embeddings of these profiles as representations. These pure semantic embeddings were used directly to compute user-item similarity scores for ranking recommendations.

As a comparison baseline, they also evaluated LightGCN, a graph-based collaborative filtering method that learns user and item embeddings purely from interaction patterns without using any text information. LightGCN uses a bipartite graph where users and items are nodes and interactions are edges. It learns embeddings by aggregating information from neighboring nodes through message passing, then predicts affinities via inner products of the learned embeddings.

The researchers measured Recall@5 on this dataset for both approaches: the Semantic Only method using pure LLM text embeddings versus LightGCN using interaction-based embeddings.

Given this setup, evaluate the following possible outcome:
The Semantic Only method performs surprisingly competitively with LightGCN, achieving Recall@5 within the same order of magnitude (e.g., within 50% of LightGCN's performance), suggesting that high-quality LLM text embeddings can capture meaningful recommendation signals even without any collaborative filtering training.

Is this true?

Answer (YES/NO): NO